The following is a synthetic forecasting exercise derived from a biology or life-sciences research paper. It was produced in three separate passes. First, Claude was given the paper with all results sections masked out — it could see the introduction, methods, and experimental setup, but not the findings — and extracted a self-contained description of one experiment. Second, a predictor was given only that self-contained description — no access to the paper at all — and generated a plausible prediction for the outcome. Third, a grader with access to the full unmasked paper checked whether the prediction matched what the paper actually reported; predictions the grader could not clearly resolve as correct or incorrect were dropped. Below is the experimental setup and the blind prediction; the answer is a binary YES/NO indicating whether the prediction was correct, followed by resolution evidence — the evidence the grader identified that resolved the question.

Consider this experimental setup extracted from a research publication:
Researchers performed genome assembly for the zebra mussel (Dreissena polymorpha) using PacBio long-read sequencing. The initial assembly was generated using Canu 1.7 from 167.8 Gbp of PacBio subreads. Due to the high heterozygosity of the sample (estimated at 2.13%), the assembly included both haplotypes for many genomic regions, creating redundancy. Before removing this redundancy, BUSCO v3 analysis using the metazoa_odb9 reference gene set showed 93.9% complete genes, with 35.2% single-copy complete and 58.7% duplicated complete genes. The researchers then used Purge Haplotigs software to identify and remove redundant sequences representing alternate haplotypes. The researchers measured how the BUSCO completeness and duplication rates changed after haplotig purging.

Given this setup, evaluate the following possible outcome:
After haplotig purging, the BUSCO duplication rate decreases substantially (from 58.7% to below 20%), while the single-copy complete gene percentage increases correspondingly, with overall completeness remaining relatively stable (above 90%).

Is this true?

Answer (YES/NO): YES